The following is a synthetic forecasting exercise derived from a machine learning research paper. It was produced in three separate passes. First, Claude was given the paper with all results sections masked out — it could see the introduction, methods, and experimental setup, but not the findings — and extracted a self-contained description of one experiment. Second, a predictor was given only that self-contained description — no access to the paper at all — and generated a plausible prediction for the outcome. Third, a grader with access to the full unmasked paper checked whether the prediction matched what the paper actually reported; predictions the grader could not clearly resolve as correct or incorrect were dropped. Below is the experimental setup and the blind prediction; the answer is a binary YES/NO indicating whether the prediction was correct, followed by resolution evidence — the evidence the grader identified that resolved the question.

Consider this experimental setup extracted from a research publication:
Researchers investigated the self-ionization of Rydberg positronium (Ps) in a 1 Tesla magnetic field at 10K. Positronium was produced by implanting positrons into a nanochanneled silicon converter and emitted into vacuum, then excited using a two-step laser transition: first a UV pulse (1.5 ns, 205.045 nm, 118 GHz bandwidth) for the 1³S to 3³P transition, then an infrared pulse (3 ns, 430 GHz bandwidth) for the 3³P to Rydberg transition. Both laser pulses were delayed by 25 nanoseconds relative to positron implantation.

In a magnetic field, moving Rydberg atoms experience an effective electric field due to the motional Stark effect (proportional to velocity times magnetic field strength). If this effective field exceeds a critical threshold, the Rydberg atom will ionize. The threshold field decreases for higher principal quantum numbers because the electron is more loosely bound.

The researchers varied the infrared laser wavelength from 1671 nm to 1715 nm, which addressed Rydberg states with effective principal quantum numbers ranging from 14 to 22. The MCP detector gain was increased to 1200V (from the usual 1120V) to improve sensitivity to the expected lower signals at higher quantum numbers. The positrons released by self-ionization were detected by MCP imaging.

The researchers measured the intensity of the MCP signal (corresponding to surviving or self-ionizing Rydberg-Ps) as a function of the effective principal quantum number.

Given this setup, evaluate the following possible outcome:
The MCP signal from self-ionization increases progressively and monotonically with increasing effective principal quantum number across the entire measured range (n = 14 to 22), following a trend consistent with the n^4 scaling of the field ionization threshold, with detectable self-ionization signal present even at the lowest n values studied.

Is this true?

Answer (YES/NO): NO